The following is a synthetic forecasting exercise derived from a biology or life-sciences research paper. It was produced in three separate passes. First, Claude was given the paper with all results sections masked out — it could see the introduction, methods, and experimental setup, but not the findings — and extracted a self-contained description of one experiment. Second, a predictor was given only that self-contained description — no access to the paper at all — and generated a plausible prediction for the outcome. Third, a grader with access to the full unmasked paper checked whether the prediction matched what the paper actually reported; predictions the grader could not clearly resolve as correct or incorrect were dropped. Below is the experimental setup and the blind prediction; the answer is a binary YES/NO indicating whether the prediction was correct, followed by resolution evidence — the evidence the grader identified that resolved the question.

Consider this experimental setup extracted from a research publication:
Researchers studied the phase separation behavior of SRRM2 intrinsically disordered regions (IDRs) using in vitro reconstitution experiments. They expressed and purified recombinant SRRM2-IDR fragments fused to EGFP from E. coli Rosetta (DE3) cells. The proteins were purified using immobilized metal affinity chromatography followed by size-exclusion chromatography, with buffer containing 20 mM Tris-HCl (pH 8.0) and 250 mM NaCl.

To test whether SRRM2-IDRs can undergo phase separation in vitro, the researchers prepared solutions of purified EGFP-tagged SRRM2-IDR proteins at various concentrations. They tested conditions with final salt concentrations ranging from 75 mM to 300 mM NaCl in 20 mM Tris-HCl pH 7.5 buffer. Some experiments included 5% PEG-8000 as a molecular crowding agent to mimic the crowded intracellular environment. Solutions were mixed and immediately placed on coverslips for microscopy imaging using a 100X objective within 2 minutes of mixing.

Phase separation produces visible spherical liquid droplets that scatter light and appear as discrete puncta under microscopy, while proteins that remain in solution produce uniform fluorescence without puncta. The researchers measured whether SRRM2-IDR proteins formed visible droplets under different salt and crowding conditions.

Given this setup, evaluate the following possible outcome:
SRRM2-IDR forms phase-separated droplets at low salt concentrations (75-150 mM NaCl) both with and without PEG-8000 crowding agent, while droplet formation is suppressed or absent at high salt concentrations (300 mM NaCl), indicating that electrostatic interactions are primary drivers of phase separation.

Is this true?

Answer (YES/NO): NO